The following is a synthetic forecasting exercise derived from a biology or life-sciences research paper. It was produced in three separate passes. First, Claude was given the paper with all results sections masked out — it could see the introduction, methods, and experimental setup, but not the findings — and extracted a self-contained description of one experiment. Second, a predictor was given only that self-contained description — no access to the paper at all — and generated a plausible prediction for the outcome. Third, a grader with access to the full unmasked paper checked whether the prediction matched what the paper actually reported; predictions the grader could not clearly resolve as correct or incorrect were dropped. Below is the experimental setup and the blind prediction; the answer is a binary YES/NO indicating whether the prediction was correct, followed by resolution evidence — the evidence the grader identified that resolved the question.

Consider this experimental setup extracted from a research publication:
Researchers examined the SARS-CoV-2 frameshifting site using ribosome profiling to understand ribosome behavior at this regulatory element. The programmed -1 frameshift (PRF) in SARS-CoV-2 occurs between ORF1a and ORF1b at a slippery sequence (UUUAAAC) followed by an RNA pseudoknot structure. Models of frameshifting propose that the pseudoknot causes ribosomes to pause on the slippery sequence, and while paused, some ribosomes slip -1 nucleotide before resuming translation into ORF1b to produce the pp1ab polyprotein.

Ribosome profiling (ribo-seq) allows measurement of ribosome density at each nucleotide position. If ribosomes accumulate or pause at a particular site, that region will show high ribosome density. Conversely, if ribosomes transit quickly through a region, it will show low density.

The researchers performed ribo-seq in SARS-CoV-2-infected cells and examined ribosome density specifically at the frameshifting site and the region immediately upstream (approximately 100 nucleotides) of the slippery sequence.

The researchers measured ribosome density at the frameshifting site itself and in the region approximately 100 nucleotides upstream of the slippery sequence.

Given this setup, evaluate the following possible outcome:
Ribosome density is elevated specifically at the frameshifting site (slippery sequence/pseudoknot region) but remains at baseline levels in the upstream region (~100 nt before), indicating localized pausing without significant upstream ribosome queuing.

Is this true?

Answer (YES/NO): NO